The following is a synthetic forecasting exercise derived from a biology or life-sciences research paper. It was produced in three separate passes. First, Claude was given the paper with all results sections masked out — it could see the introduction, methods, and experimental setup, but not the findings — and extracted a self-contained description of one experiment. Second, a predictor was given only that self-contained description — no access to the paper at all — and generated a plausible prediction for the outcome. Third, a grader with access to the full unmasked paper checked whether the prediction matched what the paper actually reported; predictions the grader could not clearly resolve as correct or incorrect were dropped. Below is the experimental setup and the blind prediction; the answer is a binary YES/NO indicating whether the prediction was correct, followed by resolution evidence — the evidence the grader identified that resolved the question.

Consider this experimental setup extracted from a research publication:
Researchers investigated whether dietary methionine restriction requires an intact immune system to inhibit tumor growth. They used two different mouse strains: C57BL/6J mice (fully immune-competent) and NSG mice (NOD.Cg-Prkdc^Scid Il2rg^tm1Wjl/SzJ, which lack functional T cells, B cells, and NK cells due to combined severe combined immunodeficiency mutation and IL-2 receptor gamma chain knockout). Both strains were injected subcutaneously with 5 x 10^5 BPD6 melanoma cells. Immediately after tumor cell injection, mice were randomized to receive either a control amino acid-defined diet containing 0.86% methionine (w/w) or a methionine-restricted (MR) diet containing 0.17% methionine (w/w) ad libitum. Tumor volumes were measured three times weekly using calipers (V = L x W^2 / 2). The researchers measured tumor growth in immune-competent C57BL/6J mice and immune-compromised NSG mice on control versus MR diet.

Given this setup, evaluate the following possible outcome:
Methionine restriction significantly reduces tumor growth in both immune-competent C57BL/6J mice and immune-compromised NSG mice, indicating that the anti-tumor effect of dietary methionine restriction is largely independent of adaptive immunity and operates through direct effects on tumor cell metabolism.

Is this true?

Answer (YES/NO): NO